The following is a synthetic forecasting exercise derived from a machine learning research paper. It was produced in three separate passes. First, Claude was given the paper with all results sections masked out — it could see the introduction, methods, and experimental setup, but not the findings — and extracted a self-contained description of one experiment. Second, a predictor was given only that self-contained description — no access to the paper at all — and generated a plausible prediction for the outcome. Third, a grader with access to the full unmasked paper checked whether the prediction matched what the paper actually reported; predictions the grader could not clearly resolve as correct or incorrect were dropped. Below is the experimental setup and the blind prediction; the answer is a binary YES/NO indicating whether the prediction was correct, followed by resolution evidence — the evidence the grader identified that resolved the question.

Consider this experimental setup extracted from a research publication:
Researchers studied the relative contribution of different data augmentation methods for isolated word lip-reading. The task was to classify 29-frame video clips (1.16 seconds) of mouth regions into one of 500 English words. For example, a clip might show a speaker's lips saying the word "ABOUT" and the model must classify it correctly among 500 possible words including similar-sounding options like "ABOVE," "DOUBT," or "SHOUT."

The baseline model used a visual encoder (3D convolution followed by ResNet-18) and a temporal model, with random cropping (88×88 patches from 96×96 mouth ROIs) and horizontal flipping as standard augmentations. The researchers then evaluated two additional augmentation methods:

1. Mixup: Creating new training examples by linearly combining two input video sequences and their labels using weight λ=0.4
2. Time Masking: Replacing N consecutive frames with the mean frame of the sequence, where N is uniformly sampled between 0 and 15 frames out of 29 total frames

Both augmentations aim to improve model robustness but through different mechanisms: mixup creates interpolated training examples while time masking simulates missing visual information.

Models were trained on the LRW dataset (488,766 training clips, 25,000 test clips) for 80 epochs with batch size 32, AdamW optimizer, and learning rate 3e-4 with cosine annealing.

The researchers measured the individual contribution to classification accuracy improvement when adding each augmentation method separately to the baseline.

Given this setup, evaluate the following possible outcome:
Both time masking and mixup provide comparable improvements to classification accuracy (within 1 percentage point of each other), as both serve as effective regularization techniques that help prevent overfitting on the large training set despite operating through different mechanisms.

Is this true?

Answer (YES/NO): NO